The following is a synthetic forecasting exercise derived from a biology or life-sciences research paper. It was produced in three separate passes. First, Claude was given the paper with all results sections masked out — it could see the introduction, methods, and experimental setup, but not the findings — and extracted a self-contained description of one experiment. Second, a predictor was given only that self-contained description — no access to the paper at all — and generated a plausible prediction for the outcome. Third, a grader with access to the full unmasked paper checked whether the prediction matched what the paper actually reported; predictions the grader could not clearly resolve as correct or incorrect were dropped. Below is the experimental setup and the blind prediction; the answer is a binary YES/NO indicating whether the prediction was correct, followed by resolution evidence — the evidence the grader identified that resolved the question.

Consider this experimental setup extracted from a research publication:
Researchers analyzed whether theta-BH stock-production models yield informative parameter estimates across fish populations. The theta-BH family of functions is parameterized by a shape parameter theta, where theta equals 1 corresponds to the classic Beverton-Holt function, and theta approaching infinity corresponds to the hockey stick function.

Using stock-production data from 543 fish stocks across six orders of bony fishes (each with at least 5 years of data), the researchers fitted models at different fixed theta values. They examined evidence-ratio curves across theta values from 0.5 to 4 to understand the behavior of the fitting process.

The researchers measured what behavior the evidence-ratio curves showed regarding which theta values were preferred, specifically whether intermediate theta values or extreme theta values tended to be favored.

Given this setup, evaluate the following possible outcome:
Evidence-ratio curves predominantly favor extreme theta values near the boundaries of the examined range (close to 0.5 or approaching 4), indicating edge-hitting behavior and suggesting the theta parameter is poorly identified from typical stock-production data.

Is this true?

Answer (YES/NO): YES